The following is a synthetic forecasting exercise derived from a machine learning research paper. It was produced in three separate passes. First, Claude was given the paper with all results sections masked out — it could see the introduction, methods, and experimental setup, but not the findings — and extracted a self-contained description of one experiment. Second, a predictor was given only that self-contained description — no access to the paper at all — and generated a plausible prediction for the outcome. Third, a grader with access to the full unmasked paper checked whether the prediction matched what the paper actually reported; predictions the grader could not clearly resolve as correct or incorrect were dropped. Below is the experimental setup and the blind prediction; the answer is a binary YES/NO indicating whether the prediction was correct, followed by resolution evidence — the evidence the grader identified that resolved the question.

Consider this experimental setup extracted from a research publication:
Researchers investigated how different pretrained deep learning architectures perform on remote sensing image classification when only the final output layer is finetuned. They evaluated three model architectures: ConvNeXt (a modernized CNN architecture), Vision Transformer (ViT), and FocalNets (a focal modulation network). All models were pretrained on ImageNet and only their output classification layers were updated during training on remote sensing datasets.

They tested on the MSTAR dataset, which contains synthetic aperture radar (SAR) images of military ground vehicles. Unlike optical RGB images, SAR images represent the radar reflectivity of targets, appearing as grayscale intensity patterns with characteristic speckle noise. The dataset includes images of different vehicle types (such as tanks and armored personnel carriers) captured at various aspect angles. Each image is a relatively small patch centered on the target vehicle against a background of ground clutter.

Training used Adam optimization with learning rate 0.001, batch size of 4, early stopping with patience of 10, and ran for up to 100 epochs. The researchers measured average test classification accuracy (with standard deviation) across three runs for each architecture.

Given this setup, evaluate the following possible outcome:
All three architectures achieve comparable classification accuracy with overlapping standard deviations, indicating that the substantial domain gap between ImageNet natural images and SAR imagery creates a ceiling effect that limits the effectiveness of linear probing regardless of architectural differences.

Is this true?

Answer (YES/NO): NO